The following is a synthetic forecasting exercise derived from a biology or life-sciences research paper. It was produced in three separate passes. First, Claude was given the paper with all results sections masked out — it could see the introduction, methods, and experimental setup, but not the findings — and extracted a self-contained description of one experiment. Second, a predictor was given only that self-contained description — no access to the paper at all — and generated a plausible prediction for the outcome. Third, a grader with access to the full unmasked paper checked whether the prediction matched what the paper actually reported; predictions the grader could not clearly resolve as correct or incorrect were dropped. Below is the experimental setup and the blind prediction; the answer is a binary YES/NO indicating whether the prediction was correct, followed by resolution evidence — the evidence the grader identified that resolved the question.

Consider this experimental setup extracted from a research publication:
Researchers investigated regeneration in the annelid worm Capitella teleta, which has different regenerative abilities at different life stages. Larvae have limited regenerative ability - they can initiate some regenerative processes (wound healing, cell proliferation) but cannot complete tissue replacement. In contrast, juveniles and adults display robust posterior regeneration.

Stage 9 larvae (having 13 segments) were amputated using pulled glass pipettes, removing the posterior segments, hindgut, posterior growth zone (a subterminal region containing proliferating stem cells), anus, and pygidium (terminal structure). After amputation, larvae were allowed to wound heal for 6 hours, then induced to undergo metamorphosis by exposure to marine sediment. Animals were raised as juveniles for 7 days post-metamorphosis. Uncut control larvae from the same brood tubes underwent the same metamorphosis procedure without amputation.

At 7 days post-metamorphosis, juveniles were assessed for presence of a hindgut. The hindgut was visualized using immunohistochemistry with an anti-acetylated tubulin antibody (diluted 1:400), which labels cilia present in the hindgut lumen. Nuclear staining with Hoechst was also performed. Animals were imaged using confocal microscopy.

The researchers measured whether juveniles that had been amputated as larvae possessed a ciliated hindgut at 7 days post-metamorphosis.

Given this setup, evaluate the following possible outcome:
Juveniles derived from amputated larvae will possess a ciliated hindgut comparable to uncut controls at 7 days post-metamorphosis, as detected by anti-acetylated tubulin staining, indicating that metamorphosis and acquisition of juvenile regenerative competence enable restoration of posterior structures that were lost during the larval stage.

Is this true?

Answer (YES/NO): NO